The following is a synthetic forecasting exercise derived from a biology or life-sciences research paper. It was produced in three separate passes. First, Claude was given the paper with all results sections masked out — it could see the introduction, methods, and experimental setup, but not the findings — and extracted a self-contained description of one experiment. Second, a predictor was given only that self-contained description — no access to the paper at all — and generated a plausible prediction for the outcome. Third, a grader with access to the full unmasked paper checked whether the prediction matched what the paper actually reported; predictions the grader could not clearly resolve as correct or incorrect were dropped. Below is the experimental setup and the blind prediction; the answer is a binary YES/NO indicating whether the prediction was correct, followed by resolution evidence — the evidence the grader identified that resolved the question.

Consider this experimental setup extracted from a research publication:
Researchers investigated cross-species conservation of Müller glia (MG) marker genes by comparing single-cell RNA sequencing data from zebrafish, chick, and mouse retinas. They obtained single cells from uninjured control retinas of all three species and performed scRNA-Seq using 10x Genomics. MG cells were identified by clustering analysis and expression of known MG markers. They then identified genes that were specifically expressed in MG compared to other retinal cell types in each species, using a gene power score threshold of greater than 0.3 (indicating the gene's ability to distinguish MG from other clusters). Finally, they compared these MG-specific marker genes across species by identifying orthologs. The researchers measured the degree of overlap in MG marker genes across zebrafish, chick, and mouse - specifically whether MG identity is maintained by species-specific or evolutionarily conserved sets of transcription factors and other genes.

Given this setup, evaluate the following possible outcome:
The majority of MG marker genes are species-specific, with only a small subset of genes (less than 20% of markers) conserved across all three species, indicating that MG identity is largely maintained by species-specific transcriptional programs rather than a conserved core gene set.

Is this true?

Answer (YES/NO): NO